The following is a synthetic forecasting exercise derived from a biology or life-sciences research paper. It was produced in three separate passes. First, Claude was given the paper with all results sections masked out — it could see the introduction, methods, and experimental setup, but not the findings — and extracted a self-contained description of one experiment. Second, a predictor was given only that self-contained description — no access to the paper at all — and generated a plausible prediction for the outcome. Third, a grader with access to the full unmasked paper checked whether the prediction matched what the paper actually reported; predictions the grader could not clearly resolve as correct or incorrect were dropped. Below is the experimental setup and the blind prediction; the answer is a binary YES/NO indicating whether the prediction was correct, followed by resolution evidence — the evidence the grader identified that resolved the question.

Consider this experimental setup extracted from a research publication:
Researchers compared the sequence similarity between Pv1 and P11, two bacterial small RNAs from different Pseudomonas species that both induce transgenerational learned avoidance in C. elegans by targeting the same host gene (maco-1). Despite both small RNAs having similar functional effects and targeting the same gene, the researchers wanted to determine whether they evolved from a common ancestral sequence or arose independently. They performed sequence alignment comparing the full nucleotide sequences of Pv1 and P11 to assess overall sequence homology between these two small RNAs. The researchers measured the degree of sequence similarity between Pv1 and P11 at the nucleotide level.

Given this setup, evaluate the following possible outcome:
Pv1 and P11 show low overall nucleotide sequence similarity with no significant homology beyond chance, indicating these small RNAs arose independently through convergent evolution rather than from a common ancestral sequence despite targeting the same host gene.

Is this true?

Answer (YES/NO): YES